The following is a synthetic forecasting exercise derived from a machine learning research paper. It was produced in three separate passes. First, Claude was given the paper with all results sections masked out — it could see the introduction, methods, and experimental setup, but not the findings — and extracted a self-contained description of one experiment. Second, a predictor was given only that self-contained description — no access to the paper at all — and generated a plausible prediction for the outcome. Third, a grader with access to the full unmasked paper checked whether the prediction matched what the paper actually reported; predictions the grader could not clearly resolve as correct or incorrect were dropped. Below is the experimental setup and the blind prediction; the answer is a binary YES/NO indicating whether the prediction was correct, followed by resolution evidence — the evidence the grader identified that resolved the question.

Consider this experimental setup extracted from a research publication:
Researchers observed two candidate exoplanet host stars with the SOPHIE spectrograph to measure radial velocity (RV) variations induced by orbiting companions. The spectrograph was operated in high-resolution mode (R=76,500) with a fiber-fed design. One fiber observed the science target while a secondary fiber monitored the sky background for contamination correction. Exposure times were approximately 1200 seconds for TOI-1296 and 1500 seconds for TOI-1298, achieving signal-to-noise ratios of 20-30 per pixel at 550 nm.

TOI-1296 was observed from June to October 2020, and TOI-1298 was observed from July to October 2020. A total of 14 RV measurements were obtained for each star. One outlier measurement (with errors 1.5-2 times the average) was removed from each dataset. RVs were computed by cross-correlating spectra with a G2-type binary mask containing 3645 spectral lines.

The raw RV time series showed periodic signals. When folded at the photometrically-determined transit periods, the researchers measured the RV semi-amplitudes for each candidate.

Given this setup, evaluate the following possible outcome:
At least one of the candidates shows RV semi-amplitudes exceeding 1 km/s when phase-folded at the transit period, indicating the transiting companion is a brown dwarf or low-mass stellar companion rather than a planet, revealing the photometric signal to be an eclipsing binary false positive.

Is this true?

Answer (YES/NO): NO